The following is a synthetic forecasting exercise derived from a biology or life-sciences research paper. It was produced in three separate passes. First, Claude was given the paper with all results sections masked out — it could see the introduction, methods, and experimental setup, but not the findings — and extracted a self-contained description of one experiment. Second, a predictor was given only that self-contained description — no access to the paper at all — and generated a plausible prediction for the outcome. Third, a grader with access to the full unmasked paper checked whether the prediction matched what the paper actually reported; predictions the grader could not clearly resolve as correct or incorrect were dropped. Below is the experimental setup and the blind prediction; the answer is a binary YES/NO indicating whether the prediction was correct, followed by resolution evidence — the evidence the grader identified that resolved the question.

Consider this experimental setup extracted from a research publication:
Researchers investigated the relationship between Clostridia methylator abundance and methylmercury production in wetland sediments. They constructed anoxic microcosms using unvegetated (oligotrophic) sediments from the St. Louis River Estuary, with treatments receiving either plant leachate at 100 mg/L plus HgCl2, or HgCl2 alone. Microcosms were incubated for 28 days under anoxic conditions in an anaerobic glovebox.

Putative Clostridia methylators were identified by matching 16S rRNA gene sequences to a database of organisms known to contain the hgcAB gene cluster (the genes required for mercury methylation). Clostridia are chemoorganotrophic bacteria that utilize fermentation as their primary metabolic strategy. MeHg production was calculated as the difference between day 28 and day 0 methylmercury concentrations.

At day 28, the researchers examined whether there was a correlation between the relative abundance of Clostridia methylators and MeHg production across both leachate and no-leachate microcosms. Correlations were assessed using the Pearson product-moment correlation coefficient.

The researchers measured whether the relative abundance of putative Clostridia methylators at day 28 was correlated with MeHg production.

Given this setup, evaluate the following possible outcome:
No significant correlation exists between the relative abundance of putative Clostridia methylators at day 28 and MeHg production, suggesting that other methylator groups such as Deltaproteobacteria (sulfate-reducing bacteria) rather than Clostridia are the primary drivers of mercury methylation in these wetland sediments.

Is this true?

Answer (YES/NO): NO